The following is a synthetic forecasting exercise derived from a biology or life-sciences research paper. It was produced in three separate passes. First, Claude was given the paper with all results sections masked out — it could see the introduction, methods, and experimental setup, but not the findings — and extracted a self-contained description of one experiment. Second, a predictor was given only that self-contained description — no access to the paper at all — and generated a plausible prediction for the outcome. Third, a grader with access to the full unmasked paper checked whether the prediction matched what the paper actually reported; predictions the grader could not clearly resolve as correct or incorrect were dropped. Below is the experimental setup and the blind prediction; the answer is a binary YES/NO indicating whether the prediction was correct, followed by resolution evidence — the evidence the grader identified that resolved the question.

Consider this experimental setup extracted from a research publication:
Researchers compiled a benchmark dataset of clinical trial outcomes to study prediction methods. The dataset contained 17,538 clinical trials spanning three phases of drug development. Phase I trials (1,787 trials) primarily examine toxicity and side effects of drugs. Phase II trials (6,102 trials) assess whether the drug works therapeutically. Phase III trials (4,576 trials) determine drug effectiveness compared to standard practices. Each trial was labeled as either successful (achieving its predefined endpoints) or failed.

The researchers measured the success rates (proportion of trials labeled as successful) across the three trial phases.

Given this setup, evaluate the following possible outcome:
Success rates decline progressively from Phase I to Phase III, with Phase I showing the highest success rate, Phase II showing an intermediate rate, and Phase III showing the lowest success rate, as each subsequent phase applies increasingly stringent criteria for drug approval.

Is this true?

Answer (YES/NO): NO